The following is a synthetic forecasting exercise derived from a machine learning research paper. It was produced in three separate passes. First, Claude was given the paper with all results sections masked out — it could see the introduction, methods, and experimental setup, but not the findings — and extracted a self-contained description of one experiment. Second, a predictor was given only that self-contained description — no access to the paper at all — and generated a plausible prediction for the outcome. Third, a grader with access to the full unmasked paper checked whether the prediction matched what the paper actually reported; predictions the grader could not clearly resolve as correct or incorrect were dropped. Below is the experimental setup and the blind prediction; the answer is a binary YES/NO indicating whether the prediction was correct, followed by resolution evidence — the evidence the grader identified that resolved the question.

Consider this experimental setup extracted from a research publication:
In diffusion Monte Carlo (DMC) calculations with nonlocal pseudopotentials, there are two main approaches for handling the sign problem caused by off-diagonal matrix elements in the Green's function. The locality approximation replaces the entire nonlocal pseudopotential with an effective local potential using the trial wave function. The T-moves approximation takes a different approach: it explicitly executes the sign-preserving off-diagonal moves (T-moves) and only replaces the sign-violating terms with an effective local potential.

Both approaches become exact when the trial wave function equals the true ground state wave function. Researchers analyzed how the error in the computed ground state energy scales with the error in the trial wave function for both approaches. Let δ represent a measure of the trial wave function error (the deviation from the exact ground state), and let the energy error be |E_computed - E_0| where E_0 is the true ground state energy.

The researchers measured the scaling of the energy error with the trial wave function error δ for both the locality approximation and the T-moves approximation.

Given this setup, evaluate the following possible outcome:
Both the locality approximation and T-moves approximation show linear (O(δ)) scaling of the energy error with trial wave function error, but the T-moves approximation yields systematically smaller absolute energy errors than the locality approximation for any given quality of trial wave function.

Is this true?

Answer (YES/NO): NO